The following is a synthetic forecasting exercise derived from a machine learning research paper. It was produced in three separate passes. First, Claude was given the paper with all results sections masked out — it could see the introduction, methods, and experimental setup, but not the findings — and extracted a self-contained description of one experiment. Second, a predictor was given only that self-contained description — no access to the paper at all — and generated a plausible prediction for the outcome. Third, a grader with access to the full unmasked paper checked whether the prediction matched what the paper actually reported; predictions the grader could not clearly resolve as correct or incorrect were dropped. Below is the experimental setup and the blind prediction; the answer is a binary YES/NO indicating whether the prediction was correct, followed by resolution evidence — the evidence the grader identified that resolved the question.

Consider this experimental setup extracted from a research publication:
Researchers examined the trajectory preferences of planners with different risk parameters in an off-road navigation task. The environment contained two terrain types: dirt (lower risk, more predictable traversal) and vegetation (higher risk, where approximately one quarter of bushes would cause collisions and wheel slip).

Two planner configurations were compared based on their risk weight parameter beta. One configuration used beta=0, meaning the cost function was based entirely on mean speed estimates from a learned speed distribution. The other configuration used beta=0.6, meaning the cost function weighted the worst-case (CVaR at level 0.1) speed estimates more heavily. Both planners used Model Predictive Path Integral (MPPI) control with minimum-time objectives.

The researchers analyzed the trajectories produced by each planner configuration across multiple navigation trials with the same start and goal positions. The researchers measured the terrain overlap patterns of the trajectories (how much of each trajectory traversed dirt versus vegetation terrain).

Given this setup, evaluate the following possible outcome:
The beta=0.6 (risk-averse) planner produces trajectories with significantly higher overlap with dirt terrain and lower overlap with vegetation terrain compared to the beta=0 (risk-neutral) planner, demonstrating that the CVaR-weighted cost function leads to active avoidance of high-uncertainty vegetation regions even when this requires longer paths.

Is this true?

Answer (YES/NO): YES